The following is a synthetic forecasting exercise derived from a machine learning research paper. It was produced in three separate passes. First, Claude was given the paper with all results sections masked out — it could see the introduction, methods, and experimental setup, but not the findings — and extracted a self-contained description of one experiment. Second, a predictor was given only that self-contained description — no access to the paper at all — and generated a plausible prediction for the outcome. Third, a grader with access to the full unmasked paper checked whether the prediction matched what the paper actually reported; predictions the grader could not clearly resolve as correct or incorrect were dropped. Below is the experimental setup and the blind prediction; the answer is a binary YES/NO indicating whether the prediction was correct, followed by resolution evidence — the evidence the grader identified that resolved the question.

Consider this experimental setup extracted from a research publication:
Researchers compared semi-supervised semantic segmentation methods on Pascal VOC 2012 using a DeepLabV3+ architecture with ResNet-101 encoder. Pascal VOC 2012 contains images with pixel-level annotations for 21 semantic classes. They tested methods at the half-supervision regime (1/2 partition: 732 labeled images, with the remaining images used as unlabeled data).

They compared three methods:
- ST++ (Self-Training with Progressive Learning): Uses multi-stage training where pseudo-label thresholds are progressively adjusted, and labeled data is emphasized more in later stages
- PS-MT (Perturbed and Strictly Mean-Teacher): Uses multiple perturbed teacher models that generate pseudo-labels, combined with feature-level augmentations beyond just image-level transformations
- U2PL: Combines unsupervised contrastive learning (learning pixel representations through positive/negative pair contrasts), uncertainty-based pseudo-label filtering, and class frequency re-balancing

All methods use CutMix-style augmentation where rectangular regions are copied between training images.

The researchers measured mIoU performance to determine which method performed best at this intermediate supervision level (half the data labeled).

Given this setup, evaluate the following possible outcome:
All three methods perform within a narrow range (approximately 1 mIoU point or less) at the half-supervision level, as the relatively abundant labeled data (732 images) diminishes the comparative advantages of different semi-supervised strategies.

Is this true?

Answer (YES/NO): NO